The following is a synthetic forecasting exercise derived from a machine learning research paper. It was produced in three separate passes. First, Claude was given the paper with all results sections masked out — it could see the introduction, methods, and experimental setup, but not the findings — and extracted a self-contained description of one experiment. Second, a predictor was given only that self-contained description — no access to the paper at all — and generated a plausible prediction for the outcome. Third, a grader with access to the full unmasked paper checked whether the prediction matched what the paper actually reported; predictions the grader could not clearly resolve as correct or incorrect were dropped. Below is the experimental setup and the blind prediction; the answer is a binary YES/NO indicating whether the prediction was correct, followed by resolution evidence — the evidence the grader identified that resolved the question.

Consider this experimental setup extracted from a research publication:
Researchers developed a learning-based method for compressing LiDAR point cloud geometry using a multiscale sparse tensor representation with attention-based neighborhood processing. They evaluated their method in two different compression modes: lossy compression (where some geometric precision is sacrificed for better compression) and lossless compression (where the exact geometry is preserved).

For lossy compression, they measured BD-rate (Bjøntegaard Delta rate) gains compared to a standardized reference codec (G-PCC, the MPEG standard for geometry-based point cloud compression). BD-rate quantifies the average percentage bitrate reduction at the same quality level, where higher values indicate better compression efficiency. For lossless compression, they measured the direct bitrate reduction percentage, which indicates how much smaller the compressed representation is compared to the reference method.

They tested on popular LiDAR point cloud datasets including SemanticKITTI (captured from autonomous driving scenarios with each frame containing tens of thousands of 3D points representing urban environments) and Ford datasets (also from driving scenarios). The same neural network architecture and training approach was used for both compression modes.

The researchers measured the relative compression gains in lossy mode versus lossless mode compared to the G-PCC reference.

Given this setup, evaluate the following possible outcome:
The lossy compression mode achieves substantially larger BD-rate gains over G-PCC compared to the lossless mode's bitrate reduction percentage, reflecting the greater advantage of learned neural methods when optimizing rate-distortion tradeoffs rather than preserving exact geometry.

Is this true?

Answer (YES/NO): NO